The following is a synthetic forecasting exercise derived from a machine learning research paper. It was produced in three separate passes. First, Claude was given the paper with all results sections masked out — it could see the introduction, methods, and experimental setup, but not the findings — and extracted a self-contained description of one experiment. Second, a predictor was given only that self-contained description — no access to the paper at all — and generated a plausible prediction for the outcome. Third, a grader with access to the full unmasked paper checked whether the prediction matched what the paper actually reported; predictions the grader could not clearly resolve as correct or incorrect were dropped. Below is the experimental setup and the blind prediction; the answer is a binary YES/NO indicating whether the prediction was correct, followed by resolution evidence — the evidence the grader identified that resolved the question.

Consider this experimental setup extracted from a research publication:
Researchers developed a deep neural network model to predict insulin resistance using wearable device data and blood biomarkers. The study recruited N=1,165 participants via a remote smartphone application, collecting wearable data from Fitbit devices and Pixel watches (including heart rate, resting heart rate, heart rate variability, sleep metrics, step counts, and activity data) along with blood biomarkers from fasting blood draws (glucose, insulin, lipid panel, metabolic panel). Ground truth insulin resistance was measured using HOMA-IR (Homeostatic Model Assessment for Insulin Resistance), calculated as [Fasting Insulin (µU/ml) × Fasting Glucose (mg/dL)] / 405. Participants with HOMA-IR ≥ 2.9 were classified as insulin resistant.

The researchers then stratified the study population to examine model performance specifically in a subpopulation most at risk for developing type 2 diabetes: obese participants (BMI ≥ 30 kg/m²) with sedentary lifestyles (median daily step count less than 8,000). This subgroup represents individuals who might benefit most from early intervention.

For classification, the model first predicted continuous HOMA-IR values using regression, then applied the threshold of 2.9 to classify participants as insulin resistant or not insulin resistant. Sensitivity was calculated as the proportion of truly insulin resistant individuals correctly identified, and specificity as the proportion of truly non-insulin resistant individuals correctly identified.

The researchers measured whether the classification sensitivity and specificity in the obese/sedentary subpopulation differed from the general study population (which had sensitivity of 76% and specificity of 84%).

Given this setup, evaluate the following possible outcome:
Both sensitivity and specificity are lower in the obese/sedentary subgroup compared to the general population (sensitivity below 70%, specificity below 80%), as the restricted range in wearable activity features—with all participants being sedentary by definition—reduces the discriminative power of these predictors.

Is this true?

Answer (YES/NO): NO